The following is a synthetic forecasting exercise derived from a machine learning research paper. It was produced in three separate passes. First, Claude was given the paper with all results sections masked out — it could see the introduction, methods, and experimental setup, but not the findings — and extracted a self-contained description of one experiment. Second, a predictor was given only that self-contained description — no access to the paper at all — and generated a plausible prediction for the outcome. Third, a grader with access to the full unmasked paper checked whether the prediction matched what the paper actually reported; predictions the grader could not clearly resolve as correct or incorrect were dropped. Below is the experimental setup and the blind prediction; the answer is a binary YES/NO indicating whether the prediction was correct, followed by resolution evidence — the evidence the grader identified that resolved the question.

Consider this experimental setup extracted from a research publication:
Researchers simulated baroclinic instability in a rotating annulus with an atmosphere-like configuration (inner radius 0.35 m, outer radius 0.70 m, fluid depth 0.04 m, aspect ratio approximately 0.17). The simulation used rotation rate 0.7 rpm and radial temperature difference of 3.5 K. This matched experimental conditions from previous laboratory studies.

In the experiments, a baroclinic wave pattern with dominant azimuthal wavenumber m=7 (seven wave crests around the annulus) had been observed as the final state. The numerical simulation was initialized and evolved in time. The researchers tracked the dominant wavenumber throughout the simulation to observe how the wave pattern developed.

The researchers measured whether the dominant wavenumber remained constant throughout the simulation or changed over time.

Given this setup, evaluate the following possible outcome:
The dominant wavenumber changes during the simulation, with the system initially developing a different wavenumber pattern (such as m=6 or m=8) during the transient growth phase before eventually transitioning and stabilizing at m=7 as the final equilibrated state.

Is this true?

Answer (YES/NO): NO